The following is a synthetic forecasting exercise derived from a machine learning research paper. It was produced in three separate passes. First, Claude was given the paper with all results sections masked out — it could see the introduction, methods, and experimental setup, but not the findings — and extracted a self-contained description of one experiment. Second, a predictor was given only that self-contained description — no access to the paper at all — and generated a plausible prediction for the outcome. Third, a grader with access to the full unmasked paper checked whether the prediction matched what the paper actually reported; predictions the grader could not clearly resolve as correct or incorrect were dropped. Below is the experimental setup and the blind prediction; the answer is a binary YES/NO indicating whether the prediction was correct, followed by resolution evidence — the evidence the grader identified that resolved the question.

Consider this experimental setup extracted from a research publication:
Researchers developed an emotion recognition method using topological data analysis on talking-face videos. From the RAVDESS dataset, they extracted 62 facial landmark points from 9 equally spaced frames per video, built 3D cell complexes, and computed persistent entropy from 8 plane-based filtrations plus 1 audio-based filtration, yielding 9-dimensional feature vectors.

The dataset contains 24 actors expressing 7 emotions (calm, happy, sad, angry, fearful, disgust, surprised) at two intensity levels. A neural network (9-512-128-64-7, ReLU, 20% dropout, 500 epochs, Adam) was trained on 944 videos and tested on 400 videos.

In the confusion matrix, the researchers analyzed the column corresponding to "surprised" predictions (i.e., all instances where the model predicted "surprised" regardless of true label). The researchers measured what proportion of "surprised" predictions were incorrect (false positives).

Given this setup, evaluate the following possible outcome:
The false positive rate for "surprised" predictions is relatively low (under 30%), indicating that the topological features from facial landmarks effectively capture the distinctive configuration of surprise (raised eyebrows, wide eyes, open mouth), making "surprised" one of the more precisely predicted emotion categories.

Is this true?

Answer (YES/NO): YES